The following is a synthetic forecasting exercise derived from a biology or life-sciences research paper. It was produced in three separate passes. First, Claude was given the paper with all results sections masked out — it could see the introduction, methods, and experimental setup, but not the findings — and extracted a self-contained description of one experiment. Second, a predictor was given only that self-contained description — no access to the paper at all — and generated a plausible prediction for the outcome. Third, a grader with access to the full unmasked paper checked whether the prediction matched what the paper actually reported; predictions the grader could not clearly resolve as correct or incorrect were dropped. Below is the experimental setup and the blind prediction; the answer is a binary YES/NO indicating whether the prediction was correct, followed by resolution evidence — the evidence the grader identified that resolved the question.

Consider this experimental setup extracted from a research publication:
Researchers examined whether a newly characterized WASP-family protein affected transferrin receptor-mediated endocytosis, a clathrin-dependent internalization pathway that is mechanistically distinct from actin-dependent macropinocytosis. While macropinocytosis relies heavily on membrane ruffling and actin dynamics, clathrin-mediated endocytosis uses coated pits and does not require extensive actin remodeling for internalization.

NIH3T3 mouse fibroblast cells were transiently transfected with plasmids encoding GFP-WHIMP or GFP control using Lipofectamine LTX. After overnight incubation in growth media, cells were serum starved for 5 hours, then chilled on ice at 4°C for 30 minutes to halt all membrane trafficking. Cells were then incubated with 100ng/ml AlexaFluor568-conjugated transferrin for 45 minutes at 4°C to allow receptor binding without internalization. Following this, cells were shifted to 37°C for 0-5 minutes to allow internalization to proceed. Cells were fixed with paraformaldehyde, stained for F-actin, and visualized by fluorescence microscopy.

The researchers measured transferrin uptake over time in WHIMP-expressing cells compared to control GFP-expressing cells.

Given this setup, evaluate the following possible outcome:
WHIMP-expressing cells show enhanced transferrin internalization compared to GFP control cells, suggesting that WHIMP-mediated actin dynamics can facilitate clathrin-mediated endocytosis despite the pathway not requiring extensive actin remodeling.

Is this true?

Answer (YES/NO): NO